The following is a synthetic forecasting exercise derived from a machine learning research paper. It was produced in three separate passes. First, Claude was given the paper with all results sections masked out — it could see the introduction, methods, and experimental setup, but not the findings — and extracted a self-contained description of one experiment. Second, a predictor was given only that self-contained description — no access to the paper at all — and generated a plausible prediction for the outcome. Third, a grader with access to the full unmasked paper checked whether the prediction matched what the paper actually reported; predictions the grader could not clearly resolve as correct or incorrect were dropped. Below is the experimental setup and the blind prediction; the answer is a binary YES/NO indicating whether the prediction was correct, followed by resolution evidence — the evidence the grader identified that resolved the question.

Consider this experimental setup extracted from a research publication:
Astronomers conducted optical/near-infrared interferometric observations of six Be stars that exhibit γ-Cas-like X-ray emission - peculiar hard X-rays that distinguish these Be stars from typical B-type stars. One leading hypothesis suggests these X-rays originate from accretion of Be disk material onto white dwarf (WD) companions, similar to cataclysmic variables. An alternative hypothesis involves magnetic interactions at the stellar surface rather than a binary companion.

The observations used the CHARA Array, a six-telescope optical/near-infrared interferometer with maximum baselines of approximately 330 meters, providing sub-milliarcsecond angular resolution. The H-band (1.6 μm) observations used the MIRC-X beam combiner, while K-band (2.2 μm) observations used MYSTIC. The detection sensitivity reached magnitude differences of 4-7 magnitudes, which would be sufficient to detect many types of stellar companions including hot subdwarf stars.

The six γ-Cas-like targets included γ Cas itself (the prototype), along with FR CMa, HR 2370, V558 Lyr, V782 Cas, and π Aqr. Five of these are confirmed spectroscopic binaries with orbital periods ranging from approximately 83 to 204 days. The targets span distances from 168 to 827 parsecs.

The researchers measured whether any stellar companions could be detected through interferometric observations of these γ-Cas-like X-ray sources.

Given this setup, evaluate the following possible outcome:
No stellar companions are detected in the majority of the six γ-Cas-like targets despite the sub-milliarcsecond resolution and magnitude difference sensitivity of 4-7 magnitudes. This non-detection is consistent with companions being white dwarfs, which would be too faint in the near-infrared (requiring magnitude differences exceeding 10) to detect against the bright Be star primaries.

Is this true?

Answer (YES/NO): YES